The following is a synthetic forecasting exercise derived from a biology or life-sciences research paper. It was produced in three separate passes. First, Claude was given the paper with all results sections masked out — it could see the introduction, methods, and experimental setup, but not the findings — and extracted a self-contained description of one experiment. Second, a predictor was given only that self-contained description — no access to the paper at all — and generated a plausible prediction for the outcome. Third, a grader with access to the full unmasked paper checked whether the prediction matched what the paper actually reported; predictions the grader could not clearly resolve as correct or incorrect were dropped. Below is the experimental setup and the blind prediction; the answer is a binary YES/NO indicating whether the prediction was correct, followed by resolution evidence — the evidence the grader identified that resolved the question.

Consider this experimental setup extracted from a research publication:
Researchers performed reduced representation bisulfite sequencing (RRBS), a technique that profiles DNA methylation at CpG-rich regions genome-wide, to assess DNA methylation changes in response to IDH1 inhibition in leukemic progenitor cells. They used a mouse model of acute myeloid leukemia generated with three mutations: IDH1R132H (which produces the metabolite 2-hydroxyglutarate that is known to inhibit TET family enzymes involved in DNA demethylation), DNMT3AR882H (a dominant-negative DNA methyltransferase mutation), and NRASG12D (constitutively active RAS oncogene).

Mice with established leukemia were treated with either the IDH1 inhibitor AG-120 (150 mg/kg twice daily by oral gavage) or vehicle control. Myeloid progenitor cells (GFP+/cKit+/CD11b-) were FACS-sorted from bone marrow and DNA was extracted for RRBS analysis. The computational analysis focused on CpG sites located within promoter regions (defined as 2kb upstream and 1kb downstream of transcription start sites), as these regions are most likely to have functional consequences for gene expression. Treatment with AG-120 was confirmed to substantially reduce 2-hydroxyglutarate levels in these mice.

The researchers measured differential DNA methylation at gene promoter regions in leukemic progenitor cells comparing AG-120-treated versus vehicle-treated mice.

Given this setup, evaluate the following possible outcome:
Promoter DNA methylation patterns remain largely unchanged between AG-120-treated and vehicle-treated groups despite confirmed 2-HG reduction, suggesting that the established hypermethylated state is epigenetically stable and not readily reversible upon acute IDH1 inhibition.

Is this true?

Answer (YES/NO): YES